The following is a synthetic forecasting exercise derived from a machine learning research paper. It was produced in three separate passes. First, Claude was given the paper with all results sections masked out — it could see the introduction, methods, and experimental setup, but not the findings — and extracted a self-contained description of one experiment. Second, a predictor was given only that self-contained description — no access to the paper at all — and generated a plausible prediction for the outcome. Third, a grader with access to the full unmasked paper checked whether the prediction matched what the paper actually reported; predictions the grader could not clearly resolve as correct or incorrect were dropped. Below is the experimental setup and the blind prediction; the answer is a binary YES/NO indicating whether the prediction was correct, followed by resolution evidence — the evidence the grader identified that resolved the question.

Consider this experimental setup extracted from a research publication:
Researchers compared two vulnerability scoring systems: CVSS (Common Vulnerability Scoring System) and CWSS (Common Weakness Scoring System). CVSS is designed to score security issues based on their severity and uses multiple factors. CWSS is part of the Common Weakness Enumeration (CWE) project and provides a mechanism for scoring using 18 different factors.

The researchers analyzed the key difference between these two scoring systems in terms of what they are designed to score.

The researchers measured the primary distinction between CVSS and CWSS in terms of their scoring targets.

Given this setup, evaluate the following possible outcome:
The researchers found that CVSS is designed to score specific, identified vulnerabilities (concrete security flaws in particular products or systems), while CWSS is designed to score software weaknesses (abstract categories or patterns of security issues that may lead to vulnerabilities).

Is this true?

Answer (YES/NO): YES